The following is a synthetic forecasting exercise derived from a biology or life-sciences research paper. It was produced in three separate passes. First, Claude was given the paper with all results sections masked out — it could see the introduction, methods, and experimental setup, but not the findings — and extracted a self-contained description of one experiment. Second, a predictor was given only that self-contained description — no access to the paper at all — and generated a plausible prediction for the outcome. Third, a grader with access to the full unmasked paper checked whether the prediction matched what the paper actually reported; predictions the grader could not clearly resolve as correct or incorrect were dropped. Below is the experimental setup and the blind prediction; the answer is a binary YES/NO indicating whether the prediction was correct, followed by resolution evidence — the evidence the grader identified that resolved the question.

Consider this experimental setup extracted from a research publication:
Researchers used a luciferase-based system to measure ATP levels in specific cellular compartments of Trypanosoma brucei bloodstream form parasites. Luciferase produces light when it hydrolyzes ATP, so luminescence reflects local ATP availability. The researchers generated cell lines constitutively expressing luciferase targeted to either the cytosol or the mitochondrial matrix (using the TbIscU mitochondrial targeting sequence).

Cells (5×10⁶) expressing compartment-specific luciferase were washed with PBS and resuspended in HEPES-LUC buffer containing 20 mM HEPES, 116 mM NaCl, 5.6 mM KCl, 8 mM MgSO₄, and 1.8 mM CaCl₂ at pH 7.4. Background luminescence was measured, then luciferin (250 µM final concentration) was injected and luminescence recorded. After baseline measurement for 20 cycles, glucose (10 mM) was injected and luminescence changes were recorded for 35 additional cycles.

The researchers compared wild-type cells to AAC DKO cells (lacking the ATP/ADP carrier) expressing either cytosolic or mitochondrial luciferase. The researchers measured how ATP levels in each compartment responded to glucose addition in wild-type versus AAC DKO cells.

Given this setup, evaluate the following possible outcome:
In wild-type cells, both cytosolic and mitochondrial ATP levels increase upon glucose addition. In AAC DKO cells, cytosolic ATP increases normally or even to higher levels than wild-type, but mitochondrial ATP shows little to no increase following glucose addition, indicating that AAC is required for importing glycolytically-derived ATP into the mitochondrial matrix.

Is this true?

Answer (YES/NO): YES